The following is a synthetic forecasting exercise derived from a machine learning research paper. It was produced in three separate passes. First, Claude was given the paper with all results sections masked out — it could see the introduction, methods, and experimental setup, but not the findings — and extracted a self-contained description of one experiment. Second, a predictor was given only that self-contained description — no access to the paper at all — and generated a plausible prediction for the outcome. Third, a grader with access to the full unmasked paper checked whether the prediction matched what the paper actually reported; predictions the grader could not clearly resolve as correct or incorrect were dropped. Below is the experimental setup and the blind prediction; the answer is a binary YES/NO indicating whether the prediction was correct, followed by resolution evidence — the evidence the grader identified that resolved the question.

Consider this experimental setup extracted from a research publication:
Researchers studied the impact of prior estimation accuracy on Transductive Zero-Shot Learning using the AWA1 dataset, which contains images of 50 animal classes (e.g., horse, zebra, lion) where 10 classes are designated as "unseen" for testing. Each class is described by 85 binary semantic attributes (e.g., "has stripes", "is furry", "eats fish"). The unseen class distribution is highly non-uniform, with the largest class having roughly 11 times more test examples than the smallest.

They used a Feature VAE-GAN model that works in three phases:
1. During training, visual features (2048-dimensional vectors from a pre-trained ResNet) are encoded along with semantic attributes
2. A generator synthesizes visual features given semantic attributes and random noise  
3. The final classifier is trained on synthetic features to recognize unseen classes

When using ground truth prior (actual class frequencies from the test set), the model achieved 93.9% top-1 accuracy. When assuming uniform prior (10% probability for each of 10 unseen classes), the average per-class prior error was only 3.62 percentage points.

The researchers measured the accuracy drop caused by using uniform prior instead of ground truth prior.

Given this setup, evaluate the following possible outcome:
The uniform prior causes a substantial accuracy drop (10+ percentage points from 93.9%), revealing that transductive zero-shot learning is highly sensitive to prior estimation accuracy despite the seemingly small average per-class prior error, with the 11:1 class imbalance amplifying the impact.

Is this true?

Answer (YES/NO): YES